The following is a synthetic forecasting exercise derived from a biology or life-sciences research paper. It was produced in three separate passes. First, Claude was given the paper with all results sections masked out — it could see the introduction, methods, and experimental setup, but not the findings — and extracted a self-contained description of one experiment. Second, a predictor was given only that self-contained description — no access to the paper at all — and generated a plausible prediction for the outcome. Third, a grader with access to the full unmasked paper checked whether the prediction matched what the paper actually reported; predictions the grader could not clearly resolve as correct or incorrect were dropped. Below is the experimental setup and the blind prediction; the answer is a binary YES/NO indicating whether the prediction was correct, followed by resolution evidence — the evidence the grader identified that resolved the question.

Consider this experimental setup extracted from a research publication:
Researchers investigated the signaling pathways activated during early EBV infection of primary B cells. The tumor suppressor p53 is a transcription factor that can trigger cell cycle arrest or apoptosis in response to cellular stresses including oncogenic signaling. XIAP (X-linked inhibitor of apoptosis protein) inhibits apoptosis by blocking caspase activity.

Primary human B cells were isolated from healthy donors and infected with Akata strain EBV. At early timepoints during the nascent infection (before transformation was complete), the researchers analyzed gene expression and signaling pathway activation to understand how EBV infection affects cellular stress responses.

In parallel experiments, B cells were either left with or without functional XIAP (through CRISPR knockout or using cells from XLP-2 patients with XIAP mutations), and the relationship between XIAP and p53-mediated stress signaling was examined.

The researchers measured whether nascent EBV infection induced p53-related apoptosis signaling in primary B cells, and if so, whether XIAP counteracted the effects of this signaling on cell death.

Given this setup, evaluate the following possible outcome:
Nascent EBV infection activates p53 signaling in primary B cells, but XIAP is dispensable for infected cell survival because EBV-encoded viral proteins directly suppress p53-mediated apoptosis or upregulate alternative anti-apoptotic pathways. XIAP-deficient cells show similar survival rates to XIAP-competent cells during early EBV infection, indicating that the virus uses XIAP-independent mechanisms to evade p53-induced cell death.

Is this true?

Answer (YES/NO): NO